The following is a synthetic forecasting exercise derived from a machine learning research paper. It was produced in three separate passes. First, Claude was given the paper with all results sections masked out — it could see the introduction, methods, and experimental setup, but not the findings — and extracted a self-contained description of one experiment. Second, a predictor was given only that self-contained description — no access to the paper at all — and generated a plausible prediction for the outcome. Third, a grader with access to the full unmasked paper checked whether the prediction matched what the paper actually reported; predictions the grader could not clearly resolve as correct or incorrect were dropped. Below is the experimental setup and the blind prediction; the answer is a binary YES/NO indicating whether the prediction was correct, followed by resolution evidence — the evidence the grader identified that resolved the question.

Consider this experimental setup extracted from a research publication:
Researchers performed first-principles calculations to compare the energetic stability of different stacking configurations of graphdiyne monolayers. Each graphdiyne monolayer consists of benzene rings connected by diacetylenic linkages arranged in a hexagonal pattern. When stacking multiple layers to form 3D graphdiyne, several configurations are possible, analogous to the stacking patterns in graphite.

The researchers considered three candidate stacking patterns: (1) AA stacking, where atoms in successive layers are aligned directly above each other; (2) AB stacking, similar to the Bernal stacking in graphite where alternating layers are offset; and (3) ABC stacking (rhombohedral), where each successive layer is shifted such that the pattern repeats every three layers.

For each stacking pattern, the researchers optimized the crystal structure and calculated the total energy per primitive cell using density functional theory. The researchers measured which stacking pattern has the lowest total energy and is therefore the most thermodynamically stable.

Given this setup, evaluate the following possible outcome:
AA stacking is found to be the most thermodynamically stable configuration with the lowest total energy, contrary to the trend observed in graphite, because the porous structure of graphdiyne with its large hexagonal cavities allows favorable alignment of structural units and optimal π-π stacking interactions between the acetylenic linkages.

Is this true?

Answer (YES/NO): NO